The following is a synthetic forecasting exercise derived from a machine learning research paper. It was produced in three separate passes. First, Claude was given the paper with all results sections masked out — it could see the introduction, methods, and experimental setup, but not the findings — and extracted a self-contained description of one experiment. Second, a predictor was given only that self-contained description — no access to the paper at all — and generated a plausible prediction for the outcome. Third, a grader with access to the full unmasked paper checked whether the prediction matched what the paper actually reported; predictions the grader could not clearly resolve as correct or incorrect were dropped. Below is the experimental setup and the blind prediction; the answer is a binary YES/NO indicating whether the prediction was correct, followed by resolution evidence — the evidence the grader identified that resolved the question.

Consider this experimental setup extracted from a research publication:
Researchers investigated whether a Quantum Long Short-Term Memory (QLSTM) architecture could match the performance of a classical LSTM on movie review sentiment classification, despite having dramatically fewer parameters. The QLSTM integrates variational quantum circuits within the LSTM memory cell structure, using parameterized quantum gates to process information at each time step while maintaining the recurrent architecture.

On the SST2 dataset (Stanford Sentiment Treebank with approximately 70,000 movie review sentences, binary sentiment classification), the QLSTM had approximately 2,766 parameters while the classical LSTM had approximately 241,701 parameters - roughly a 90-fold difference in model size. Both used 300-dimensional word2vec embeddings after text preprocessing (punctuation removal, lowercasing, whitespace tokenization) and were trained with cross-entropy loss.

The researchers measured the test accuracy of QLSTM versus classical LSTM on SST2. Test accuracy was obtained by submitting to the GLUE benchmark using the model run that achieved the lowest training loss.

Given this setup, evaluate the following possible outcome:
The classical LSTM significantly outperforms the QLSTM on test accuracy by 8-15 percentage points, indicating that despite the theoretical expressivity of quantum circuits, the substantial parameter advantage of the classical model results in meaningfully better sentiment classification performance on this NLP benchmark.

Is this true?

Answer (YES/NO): NO